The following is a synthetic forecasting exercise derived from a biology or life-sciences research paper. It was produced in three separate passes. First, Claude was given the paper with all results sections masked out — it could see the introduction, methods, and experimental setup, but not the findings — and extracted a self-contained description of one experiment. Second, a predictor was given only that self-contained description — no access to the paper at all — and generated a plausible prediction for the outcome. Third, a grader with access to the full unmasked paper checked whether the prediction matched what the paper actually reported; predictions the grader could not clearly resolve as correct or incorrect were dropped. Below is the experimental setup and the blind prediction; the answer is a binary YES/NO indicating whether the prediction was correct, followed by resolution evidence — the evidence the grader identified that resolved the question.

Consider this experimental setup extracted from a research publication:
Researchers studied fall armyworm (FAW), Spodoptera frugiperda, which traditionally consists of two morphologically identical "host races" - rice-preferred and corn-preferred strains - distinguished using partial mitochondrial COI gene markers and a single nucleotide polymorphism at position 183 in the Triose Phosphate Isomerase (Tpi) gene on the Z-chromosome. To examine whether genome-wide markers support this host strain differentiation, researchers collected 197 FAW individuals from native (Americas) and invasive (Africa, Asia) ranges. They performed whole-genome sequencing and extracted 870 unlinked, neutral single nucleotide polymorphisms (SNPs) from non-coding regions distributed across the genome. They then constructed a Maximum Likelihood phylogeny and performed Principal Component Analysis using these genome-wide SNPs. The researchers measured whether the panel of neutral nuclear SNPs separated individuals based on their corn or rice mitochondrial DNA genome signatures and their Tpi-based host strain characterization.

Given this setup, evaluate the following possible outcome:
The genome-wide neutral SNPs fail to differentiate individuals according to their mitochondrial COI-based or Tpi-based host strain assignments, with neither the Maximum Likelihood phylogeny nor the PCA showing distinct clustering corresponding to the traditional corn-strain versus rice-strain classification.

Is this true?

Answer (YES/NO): YES